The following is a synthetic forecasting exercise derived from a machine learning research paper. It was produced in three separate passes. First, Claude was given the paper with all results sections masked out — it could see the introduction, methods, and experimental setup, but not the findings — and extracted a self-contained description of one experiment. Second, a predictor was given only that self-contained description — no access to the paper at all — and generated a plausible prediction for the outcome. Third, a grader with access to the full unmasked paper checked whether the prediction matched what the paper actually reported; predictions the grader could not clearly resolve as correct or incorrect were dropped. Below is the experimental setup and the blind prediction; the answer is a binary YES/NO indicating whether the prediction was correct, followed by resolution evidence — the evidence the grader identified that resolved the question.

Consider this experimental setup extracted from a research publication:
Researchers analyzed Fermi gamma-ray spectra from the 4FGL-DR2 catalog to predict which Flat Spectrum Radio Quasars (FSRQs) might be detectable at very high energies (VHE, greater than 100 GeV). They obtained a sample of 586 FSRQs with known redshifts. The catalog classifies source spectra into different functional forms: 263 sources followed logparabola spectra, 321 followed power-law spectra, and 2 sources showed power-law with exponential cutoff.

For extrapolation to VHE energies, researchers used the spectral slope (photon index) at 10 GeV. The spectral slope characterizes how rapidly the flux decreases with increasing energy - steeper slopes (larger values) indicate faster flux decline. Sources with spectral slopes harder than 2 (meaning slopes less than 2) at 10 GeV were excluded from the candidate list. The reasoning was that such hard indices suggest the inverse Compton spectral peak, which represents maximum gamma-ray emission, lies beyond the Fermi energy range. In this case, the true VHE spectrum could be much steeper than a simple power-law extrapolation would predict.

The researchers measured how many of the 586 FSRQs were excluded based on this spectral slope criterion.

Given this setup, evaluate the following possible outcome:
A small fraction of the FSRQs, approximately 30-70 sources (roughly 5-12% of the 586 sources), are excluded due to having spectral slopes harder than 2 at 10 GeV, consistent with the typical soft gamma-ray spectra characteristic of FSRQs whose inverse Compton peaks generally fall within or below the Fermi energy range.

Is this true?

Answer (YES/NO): NO